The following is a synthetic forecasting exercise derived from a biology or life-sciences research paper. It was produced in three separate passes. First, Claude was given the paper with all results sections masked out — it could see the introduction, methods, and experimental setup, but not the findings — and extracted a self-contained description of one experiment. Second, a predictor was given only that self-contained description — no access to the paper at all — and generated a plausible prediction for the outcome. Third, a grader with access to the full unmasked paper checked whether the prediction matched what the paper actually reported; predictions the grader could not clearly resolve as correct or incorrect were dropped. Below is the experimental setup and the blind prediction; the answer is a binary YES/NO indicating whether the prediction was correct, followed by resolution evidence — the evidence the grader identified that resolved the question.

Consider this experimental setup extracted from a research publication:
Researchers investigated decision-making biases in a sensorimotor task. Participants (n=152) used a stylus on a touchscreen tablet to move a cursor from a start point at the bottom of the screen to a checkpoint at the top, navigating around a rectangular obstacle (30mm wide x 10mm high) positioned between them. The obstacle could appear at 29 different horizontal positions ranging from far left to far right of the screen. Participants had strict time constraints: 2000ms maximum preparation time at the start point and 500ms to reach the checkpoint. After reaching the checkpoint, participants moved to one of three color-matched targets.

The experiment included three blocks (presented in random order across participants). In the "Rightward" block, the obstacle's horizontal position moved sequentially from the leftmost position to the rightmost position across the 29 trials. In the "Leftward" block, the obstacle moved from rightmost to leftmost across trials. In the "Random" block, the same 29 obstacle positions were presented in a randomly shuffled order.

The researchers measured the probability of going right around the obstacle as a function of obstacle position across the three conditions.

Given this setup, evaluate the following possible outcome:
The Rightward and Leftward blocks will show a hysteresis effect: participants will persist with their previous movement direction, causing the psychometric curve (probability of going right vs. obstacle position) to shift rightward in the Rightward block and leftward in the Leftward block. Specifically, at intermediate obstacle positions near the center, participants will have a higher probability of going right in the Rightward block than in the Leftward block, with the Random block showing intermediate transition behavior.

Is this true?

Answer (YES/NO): YES